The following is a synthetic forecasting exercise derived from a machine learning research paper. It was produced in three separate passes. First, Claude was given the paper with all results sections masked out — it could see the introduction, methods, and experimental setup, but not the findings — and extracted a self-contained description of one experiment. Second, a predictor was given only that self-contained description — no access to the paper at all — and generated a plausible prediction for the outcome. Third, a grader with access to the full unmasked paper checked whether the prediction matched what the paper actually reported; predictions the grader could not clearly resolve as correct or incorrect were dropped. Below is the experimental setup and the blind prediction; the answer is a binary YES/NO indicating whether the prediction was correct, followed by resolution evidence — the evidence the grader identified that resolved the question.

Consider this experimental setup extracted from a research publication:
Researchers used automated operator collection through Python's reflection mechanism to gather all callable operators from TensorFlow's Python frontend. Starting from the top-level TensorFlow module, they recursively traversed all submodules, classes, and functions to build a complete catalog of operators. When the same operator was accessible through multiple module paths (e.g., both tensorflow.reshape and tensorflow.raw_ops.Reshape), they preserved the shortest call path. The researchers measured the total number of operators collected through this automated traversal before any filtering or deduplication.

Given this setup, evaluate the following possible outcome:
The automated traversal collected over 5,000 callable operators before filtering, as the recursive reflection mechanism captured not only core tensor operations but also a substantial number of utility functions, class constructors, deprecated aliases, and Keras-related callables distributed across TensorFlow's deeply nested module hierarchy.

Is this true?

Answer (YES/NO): YES